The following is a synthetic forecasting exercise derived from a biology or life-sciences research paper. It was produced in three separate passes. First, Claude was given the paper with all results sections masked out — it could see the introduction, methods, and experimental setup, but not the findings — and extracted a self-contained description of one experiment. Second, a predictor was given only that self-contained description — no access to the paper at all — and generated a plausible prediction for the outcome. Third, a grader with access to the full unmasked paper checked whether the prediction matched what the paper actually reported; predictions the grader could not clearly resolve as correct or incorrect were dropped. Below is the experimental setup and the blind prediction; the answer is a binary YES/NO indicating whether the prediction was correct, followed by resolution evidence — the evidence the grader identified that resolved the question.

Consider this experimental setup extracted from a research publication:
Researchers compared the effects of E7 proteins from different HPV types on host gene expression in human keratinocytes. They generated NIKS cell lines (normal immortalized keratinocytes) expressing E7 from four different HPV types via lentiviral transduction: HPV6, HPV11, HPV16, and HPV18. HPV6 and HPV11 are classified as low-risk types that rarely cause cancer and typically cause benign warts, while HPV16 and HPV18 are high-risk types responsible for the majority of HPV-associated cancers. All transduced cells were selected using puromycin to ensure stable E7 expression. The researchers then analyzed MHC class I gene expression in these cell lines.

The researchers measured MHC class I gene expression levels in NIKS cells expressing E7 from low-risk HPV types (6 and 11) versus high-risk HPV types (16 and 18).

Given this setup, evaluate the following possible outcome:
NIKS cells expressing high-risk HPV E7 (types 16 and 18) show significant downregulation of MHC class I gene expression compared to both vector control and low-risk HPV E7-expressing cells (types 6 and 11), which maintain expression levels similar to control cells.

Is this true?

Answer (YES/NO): NO